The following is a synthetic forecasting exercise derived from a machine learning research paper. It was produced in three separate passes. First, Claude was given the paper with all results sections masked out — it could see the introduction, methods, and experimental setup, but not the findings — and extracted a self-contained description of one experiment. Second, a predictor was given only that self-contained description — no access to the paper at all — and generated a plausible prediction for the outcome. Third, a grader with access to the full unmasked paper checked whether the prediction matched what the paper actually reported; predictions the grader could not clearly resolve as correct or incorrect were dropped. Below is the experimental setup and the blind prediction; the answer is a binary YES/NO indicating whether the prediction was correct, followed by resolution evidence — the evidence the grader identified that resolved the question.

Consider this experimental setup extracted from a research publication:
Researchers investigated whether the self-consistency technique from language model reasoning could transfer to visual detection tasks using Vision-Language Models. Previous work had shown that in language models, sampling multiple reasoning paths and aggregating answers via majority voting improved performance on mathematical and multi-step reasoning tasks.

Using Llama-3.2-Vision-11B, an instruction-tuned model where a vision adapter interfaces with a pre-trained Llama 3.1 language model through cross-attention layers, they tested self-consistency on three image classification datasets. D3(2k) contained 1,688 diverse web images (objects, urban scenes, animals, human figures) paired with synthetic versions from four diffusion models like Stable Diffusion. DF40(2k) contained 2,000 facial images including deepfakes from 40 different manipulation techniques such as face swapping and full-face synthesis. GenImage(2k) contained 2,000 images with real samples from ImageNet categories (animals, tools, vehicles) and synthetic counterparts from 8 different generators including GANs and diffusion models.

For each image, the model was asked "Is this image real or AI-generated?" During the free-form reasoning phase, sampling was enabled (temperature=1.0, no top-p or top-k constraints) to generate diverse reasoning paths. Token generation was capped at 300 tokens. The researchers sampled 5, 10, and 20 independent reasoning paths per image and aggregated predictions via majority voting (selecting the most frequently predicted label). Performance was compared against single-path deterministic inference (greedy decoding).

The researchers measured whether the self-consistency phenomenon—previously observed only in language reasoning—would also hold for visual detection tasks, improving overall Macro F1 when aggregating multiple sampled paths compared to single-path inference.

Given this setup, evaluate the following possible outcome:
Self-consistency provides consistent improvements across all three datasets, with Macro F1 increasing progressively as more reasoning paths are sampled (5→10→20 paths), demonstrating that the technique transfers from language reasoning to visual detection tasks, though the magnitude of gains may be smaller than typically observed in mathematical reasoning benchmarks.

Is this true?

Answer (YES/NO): NO